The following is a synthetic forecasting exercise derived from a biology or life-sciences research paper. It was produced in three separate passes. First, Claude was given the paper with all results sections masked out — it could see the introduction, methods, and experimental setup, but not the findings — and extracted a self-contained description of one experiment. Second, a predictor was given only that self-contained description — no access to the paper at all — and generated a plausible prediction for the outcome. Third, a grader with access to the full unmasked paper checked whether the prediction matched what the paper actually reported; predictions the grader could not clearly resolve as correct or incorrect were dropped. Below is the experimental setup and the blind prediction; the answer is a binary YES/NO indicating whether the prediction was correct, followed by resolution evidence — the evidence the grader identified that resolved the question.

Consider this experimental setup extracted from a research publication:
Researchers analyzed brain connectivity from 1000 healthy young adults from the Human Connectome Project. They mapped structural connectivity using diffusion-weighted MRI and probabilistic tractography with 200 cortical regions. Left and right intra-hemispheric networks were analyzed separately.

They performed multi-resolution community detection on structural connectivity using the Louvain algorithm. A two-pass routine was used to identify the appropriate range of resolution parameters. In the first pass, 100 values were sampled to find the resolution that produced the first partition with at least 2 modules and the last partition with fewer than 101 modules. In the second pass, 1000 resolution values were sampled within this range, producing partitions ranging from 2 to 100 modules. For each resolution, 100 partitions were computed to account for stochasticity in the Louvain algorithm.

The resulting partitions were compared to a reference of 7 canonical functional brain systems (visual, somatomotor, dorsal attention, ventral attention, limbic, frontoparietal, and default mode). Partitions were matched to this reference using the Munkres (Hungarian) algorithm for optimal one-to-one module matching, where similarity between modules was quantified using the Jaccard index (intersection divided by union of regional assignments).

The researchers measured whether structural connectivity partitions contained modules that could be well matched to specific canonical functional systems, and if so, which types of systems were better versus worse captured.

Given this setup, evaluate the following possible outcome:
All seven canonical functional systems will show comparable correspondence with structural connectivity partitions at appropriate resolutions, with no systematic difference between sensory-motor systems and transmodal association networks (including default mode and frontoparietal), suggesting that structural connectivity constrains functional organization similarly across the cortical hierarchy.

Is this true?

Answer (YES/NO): NO